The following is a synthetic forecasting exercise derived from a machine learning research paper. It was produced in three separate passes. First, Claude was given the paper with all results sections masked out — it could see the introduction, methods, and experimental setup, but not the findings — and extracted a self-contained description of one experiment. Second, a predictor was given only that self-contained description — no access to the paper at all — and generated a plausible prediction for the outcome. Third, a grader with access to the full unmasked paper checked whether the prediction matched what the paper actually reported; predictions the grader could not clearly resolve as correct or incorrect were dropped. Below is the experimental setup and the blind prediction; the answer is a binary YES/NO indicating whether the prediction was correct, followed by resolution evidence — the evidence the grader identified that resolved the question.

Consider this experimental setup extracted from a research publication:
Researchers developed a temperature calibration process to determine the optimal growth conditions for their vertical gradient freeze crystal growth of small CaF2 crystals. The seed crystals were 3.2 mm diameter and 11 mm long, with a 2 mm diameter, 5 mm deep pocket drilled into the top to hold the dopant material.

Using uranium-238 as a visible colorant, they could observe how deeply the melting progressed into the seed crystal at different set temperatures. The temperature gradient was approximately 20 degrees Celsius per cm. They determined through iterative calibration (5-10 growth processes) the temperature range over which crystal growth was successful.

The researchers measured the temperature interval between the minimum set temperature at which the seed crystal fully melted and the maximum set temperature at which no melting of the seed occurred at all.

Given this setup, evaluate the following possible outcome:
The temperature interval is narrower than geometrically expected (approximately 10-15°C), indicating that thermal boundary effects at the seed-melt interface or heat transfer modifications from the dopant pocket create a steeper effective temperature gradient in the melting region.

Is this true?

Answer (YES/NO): YES